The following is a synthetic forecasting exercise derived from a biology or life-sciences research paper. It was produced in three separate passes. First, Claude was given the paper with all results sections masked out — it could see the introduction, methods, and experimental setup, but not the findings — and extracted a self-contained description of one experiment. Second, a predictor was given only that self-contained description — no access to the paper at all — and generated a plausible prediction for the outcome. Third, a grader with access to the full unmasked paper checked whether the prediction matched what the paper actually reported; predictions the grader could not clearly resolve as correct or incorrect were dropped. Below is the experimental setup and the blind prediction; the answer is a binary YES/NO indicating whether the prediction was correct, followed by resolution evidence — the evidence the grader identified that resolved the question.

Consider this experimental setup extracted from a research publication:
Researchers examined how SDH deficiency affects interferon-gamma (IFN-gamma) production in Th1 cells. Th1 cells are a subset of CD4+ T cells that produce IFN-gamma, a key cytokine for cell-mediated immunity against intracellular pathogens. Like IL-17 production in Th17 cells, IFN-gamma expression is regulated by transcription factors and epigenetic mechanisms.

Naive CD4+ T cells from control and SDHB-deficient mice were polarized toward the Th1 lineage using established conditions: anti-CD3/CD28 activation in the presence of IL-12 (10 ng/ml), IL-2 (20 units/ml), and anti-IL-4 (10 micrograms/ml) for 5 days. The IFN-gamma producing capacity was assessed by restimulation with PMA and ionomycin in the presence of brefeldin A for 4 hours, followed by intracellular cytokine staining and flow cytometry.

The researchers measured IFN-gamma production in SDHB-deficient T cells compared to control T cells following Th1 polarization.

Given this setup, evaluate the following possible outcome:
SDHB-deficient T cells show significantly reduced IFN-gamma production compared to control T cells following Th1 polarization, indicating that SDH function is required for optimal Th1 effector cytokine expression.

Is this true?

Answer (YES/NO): NO